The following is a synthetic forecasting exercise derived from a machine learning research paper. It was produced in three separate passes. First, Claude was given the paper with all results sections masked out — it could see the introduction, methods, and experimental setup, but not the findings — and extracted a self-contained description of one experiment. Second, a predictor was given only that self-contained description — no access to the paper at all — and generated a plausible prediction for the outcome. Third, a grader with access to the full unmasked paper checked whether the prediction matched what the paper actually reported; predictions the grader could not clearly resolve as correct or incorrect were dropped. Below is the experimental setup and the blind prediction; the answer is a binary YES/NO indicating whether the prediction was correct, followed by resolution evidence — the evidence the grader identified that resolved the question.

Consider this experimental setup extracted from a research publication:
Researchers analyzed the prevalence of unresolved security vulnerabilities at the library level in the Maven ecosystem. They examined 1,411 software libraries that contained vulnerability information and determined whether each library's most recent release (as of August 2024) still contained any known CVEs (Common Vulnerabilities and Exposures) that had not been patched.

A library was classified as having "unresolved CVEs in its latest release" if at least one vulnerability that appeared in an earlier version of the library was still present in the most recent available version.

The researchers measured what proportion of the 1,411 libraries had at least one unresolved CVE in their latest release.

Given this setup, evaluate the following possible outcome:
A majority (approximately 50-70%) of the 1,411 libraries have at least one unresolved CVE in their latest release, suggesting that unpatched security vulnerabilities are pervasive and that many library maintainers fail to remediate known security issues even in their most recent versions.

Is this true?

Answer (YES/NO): NO